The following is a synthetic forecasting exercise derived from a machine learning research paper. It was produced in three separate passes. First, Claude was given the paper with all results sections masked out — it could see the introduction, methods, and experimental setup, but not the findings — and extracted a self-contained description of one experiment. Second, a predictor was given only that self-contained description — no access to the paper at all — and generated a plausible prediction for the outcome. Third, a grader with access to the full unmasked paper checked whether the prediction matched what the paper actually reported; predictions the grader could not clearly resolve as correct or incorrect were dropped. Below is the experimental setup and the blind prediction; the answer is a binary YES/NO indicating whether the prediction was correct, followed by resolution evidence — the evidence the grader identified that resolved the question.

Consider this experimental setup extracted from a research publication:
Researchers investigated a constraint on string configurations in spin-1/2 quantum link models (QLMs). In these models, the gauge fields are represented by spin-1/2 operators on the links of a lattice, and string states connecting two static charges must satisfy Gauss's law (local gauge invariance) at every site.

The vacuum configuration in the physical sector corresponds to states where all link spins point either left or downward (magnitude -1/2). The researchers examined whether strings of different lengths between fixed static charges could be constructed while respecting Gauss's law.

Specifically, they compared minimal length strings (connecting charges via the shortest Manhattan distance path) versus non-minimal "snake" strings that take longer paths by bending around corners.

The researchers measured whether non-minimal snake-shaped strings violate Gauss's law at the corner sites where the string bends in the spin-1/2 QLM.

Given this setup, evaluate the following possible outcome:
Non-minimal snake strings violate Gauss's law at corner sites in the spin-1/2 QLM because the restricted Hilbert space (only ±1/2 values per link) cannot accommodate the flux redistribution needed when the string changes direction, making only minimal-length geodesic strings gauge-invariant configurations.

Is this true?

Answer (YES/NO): YES